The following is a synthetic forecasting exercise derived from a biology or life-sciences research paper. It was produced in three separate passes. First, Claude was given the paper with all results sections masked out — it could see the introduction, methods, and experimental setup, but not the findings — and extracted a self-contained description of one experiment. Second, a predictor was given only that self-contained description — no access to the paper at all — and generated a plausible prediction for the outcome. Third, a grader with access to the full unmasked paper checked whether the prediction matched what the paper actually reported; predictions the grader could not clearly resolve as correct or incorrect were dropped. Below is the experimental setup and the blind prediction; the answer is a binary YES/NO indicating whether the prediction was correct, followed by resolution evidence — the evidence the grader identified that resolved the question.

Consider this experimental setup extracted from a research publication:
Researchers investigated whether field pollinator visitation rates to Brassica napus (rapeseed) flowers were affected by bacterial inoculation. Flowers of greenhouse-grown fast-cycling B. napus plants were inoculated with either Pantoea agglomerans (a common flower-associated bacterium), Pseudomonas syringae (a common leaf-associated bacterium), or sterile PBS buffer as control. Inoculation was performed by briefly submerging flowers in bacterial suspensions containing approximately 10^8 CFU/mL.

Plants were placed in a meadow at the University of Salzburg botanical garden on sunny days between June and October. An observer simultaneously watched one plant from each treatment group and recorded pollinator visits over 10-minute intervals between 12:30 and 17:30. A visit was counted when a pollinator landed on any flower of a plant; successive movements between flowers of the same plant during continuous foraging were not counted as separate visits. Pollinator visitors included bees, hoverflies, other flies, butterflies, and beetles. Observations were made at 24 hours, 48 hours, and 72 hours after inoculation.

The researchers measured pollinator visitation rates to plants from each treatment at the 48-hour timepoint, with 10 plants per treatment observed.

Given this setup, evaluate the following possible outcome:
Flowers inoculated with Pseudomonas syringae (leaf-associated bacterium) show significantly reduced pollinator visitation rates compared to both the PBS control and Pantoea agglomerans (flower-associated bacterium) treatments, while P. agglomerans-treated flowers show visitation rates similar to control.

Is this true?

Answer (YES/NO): NO